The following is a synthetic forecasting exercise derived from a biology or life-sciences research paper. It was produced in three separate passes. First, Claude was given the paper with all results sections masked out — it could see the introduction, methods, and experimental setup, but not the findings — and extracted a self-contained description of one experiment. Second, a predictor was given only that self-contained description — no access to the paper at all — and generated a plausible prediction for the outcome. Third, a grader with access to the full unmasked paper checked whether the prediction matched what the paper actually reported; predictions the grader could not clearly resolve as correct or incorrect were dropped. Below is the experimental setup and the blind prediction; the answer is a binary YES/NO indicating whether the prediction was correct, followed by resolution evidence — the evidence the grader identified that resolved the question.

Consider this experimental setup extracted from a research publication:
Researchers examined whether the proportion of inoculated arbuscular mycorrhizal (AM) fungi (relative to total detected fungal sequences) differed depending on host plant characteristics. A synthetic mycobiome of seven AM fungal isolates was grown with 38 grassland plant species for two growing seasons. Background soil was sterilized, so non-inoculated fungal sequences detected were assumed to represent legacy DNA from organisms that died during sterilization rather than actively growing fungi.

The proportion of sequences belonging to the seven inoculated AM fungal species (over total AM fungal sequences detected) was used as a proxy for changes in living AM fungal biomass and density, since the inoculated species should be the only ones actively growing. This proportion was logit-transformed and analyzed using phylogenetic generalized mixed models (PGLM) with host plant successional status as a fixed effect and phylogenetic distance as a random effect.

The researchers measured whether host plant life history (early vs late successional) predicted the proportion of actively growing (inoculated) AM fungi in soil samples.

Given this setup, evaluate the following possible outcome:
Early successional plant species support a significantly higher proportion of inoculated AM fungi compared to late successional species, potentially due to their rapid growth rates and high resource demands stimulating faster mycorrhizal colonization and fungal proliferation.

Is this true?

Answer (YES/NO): NO